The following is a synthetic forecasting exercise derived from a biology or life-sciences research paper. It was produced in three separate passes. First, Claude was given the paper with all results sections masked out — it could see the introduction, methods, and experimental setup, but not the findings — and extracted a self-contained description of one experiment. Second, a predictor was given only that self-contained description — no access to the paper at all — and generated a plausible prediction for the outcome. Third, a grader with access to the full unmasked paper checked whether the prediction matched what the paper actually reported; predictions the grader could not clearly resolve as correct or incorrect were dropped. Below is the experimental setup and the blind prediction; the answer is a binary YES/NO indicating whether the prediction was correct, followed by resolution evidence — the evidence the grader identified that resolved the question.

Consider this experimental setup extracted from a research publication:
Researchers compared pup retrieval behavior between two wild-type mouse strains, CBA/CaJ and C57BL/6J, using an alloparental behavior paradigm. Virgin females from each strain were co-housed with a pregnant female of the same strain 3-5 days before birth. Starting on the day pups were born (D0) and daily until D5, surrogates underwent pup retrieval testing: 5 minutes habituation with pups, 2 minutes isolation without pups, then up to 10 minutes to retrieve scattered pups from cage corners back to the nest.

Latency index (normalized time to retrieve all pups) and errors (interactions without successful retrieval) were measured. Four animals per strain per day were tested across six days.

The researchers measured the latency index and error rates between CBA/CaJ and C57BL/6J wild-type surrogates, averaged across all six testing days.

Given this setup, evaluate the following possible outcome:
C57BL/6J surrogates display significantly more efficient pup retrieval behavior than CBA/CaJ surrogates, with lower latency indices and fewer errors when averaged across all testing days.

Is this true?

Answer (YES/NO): NO